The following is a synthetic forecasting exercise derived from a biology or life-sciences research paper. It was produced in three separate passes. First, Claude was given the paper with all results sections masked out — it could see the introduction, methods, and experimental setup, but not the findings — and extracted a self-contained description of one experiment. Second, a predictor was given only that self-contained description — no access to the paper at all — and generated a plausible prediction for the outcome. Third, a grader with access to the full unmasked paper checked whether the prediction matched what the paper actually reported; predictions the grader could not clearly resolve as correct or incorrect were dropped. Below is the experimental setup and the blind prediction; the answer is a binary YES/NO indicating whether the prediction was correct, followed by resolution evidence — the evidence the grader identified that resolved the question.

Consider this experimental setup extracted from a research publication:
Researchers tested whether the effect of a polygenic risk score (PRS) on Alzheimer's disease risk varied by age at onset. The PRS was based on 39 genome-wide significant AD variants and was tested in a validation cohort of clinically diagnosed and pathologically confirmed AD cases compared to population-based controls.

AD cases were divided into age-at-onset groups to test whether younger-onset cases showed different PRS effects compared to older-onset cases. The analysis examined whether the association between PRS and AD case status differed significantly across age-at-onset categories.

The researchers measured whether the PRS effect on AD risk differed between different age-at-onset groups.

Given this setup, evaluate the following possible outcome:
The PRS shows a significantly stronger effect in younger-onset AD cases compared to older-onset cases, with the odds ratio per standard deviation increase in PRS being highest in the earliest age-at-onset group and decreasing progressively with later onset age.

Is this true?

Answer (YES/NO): NO